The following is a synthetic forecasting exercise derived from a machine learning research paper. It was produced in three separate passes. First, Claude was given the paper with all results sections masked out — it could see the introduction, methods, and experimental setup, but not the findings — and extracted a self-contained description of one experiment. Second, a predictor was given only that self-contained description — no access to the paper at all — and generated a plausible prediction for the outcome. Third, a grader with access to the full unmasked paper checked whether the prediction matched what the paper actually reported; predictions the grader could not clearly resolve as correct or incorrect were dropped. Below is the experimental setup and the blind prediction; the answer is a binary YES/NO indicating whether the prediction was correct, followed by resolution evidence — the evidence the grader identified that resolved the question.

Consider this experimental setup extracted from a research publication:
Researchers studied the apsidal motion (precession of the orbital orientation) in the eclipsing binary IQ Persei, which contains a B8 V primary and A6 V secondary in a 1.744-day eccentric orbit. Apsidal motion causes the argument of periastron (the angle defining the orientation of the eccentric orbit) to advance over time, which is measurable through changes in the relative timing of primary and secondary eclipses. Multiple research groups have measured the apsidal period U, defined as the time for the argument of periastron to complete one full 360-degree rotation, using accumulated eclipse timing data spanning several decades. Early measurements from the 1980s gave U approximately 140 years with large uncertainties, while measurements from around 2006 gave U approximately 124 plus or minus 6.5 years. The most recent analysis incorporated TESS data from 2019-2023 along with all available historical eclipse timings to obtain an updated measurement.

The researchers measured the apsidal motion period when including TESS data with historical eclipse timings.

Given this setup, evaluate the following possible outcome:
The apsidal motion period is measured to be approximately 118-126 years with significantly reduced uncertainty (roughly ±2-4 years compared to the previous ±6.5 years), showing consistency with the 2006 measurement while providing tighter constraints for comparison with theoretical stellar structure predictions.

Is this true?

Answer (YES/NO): NO